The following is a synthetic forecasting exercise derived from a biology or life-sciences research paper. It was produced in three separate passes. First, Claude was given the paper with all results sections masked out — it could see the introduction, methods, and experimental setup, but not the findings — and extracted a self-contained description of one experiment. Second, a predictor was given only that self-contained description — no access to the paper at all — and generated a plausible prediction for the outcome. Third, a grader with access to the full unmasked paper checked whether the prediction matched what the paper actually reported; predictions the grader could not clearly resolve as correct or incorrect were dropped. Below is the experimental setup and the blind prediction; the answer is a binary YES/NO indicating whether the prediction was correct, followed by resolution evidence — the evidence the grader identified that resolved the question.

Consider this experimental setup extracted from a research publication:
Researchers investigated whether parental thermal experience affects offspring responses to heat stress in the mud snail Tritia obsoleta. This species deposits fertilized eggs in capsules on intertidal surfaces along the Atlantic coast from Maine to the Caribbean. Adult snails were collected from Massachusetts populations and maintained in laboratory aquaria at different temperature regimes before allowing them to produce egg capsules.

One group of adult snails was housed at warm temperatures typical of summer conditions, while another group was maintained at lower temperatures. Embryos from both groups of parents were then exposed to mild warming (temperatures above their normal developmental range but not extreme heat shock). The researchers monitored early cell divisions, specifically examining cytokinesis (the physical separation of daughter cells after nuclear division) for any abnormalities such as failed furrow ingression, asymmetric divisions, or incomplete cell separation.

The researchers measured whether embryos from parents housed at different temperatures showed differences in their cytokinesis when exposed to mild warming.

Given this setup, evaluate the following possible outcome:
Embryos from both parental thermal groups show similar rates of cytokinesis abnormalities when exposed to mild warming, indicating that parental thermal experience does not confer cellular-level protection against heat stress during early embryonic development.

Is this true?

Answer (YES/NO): NO